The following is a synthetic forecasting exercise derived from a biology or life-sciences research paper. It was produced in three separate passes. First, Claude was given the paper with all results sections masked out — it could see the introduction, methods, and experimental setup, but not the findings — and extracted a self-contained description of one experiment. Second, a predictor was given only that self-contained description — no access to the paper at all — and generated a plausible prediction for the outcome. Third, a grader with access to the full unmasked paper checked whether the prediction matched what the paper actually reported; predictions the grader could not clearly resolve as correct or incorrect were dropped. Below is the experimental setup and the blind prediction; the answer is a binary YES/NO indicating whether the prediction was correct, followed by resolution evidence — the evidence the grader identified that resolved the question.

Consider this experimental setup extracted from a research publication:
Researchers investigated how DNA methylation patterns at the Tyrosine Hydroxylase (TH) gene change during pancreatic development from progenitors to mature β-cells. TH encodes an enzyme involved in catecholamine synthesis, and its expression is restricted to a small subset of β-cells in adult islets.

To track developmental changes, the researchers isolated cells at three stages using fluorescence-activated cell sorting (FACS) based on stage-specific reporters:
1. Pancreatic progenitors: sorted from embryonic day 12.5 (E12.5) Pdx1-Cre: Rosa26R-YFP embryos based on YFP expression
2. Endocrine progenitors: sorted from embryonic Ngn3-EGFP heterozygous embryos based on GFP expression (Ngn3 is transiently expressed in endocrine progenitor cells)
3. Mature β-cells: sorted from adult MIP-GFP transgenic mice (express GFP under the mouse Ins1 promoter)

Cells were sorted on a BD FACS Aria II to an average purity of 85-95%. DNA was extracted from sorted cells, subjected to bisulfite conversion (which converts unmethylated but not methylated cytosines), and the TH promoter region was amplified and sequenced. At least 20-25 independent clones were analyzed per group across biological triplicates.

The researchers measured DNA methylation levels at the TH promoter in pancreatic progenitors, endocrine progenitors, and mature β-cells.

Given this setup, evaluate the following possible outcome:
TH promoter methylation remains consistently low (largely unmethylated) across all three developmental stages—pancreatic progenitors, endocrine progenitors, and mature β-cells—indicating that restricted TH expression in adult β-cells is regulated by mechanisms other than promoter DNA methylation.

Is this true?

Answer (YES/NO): NO